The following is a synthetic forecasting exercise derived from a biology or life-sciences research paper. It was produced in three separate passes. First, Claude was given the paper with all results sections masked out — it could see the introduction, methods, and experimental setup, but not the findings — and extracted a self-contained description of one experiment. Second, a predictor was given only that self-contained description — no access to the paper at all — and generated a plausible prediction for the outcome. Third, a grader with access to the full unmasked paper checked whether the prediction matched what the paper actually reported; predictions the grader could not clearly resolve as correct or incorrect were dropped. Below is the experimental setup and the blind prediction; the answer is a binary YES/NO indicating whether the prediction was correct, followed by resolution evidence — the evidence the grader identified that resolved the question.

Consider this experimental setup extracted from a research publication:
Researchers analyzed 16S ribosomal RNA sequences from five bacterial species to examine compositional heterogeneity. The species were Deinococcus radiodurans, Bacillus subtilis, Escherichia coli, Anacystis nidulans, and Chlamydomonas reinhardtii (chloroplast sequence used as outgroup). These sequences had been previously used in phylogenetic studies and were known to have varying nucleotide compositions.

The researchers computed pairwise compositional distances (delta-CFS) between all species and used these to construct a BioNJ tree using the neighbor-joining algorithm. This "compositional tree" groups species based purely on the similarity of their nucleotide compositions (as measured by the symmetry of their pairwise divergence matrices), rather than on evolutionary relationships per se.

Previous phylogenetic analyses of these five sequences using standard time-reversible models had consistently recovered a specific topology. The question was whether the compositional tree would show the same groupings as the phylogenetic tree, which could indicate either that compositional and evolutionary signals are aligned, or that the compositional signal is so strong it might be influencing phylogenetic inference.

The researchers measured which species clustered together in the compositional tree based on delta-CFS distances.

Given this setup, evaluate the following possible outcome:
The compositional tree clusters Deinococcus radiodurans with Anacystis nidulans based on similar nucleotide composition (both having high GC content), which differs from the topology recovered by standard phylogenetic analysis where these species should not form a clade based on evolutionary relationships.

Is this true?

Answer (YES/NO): NO